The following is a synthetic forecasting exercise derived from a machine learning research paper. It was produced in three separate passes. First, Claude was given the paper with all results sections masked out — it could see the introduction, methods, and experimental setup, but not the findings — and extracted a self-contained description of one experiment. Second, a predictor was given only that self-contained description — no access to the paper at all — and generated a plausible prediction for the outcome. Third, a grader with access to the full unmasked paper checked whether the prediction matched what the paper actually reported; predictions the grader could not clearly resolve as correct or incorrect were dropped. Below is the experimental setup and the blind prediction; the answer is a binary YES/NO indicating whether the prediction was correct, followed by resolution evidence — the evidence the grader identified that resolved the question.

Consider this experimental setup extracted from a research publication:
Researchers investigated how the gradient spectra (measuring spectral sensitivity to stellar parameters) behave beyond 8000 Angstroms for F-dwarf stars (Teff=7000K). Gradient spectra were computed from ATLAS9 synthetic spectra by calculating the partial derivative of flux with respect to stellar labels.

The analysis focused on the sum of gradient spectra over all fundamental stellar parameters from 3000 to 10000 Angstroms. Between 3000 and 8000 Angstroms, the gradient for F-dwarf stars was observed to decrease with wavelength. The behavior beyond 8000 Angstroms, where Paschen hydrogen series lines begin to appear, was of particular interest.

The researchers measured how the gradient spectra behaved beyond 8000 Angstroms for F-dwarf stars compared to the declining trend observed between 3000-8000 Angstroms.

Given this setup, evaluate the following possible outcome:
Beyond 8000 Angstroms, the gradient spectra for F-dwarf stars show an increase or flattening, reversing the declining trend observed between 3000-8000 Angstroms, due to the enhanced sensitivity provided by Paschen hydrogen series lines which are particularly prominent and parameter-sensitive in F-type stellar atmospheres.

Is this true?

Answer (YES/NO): YES